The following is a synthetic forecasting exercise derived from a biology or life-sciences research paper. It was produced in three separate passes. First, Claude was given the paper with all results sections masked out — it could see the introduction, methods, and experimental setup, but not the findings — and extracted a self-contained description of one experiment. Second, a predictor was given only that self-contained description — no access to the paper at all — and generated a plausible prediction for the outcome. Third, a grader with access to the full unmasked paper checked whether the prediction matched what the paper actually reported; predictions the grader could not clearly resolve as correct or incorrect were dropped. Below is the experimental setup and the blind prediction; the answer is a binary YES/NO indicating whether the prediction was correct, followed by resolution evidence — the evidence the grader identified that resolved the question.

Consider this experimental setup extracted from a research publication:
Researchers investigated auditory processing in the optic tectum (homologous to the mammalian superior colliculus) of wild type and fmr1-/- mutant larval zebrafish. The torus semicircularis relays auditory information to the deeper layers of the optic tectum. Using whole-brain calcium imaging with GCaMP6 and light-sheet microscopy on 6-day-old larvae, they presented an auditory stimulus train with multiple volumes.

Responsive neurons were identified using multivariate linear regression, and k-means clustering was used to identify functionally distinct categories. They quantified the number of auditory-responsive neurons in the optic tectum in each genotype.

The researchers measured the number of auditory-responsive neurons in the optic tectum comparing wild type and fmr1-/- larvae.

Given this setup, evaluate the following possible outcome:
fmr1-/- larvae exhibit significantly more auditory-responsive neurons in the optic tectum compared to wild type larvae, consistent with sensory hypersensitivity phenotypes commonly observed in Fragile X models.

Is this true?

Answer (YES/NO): NO